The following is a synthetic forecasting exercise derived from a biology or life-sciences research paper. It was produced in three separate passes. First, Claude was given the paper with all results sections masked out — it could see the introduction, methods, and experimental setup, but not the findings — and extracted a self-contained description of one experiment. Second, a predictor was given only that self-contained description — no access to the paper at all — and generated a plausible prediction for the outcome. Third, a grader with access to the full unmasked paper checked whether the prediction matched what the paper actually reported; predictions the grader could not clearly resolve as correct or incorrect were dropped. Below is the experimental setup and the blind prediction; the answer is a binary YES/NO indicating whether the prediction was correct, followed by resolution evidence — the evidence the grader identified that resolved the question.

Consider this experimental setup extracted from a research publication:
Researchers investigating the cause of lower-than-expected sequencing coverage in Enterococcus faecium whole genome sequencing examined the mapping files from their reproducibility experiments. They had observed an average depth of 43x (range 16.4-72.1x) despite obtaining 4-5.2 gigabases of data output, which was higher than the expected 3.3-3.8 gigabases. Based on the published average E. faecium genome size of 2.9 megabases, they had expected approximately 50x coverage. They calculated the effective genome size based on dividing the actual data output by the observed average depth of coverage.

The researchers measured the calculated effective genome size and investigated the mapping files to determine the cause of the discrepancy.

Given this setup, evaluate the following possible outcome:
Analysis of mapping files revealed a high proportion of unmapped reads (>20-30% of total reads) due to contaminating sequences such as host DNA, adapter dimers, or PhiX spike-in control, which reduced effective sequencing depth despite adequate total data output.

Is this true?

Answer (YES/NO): NO